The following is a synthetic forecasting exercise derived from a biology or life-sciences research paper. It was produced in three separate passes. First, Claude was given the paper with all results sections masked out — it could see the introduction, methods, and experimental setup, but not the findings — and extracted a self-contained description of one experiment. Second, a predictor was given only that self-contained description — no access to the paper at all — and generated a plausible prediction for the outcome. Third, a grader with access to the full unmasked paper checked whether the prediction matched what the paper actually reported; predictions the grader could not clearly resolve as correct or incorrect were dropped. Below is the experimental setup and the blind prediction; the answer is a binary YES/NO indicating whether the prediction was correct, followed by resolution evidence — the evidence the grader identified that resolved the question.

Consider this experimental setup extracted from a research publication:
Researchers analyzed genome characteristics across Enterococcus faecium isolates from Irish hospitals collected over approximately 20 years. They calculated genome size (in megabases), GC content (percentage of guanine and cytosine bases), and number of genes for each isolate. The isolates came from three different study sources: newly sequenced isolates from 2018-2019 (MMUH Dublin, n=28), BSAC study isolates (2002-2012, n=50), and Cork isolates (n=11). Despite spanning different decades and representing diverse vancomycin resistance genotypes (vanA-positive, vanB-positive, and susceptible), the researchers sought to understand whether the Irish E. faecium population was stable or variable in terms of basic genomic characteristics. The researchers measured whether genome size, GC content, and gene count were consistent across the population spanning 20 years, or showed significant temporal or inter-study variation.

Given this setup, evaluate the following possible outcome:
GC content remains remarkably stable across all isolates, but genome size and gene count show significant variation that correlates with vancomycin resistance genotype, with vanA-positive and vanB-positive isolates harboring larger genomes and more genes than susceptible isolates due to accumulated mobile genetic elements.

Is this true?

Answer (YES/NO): NO